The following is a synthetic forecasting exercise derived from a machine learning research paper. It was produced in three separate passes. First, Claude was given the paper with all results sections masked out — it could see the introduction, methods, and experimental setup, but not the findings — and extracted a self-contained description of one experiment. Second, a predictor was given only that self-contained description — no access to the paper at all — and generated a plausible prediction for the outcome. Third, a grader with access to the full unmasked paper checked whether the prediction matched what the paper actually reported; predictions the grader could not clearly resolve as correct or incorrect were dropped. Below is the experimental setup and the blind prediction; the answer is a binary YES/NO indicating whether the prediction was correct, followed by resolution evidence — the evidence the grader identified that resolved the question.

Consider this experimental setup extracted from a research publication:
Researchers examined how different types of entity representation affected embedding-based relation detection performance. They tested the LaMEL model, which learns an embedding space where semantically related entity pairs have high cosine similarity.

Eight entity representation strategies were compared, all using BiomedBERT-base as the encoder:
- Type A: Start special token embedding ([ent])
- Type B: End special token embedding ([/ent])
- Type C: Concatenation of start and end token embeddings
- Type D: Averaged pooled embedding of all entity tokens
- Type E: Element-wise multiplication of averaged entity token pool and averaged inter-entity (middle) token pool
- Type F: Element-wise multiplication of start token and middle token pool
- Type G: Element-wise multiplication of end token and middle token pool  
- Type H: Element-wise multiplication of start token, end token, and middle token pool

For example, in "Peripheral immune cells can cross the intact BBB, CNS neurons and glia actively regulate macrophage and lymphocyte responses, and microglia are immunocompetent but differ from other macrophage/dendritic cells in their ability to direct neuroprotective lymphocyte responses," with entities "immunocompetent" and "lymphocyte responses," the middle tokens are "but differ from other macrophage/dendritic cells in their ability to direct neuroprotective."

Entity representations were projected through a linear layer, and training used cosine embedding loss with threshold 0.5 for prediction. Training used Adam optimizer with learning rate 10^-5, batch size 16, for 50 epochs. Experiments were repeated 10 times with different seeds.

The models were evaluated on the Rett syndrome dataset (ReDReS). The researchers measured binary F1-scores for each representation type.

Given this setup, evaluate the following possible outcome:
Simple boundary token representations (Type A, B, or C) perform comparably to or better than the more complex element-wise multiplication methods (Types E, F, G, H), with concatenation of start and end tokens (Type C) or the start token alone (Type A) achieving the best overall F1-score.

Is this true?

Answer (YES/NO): NO